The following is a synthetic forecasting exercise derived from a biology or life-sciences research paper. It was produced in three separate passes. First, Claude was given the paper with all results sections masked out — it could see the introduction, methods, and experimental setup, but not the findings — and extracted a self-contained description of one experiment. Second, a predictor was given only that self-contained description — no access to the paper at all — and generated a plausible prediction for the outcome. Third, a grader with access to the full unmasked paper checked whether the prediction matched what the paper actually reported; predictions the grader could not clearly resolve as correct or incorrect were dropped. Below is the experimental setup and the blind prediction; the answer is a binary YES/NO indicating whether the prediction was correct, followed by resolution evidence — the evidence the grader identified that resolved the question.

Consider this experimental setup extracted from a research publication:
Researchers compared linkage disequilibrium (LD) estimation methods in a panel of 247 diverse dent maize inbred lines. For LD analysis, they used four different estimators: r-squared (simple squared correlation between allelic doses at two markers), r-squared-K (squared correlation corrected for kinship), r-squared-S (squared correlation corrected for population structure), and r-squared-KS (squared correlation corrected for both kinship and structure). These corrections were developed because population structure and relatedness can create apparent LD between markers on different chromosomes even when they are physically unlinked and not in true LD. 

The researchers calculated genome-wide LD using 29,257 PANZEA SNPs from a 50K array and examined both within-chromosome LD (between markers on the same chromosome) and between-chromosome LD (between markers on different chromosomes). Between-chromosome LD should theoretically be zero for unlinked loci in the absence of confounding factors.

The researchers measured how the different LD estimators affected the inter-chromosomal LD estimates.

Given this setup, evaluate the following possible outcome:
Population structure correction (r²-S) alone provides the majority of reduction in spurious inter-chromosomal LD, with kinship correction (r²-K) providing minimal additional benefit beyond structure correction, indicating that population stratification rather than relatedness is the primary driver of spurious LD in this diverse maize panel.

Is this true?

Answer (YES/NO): NO